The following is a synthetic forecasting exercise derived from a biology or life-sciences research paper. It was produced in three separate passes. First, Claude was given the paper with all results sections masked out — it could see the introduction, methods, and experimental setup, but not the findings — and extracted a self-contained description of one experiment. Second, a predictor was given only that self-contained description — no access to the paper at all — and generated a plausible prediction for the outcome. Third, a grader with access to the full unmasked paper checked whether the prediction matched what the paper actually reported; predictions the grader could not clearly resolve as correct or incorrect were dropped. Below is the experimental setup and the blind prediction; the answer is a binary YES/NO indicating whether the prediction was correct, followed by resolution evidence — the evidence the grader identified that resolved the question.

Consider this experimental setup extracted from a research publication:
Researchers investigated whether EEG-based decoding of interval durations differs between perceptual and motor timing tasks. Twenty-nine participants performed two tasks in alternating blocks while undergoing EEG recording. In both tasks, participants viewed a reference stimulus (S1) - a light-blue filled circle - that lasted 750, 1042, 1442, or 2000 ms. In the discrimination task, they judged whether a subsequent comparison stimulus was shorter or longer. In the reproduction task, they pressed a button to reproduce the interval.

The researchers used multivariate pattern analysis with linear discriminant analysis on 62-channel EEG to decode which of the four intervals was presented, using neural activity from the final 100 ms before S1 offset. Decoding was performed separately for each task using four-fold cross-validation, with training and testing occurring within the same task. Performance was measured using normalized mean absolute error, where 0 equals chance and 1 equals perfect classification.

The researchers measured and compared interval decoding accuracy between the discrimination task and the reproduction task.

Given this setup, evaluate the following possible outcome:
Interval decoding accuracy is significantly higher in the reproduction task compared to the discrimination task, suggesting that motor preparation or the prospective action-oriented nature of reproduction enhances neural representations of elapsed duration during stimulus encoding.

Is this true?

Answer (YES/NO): NO